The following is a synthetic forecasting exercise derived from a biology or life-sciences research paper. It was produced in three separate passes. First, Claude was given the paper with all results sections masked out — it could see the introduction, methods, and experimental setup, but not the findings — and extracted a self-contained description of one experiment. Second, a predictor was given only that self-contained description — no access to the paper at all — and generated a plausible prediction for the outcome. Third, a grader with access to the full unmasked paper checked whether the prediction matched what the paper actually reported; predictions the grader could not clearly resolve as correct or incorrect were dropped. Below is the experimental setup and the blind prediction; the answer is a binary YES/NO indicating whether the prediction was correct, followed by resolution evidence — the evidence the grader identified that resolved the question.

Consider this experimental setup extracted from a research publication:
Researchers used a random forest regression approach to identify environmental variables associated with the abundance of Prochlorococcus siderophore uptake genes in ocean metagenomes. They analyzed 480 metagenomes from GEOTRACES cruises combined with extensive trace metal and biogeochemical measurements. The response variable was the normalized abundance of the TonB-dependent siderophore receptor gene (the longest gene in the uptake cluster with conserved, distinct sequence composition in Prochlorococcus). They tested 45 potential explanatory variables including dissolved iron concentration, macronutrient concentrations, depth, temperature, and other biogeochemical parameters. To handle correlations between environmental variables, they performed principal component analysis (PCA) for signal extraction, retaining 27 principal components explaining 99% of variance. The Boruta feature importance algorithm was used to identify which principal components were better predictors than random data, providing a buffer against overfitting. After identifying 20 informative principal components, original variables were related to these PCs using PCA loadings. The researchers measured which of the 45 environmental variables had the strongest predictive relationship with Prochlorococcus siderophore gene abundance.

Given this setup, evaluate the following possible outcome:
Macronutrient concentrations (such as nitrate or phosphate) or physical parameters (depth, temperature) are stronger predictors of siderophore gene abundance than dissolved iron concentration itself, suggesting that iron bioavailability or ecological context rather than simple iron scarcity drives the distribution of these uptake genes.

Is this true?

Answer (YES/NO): YES